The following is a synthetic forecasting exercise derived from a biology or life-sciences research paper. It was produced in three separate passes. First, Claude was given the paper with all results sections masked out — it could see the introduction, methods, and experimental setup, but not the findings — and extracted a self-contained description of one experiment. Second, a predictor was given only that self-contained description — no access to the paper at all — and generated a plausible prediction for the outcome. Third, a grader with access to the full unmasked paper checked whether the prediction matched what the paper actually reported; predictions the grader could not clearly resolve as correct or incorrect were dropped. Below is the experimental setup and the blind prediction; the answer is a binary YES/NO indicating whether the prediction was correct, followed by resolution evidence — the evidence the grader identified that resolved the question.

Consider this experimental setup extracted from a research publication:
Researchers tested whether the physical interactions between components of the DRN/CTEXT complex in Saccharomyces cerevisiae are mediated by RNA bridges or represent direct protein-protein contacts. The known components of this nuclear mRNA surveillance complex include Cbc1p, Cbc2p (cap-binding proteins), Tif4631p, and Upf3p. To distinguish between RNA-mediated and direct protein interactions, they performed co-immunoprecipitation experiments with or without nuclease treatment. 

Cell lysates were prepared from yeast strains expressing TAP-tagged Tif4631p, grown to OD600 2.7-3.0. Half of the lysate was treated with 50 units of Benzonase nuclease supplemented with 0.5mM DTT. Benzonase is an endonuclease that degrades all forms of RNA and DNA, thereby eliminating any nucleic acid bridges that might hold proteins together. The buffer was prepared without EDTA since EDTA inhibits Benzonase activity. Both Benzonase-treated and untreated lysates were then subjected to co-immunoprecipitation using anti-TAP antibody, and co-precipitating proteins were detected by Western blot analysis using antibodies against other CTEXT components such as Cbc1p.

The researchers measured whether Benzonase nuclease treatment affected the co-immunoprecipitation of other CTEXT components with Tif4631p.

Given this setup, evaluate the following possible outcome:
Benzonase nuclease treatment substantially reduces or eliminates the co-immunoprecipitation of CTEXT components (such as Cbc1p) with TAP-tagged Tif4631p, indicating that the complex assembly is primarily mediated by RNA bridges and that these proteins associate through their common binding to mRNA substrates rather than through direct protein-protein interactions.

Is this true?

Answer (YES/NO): NO